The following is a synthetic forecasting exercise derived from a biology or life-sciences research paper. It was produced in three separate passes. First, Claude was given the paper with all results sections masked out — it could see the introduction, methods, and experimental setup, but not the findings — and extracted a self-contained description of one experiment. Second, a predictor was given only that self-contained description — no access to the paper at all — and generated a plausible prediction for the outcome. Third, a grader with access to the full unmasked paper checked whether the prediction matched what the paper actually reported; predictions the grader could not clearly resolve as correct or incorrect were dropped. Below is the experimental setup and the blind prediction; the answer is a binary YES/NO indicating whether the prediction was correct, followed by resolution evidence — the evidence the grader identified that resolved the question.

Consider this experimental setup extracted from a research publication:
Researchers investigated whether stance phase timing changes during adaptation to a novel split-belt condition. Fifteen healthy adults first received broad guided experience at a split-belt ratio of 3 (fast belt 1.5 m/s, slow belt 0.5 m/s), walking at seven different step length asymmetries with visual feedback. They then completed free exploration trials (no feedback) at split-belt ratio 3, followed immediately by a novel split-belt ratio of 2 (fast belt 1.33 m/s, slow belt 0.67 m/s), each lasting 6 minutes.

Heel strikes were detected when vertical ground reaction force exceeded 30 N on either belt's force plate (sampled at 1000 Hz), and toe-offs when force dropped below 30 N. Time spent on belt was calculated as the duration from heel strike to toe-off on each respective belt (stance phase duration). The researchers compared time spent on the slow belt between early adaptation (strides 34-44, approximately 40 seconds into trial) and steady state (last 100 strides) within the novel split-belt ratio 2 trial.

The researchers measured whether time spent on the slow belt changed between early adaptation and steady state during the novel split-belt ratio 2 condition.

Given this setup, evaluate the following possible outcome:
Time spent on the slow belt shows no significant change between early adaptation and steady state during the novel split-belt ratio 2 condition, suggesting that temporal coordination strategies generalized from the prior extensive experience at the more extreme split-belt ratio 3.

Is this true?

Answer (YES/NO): YES